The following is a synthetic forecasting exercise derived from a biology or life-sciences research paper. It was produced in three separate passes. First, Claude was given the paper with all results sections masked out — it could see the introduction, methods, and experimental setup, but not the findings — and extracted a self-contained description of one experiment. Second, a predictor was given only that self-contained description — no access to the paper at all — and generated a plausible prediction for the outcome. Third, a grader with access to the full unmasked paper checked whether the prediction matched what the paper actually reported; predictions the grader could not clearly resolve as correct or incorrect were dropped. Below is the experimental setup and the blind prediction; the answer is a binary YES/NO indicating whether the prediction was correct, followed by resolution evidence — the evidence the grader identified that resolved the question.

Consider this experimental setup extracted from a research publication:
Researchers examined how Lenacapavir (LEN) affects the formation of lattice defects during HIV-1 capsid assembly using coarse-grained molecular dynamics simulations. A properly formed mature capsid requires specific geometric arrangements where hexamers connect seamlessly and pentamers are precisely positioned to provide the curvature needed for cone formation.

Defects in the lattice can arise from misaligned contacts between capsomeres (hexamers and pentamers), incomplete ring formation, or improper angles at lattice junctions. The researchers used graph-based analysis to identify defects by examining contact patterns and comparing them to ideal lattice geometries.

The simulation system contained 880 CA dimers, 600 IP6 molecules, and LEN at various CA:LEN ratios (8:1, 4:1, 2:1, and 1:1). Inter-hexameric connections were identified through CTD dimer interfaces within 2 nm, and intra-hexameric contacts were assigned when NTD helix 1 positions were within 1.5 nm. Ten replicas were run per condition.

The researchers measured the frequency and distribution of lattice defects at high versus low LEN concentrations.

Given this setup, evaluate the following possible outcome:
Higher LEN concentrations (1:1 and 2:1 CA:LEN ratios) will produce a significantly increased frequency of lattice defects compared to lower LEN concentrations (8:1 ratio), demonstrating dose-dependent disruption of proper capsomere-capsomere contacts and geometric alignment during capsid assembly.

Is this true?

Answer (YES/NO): YES